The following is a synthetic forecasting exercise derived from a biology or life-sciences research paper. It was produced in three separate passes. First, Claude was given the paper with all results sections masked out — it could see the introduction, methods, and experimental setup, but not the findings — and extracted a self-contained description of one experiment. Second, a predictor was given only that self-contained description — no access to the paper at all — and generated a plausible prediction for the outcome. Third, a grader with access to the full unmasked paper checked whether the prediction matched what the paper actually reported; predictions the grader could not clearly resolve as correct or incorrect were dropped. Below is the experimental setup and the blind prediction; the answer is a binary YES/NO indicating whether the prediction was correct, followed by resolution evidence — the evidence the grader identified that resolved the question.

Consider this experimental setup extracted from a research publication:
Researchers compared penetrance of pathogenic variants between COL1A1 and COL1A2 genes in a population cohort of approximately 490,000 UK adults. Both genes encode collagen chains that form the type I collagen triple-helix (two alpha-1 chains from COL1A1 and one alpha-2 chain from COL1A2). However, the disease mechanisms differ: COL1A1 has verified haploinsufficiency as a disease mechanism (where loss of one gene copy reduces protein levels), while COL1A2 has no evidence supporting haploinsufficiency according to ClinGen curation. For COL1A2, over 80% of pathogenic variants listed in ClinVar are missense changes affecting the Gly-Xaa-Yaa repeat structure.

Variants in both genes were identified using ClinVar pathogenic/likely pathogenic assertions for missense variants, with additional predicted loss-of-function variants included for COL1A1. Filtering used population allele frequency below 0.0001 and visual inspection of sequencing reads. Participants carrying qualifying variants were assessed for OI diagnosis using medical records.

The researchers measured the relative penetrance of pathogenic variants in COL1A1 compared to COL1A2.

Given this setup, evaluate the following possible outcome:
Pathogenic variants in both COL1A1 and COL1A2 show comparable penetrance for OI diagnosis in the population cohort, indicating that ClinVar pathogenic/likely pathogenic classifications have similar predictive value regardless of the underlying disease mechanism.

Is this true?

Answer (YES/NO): NO